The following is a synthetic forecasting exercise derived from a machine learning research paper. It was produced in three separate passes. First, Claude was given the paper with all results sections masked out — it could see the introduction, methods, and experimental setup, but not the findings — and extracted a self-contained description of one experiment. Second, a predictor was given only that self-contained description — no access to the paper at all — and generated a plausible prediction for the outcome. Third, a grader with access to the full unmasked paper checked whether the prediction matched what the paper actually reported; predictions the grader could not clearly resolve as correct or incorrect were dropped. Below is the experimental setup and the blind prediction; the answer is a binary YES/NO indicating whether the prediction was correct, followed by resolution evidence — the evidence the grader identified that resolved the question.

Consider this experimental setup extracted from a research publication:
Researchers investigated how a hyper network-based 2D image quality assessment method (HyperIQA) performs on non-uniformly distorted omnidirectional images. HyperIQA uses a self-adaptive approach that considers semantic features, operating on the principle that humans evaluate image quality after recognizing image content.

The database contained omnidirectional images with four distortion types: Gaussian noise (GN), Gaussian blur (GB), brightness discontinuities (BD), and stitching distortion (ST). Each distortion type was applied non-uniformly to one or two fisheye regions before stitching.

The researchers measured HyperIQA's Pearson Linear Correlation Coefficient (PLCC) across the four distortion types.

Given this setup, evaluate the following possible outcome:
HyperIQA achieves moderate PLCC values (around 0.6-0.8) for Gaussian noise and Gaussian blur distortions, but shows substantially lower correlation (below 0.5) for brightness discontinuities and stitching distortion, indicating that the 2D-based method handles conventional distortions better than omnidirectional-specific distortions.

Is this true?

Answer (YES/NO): NO